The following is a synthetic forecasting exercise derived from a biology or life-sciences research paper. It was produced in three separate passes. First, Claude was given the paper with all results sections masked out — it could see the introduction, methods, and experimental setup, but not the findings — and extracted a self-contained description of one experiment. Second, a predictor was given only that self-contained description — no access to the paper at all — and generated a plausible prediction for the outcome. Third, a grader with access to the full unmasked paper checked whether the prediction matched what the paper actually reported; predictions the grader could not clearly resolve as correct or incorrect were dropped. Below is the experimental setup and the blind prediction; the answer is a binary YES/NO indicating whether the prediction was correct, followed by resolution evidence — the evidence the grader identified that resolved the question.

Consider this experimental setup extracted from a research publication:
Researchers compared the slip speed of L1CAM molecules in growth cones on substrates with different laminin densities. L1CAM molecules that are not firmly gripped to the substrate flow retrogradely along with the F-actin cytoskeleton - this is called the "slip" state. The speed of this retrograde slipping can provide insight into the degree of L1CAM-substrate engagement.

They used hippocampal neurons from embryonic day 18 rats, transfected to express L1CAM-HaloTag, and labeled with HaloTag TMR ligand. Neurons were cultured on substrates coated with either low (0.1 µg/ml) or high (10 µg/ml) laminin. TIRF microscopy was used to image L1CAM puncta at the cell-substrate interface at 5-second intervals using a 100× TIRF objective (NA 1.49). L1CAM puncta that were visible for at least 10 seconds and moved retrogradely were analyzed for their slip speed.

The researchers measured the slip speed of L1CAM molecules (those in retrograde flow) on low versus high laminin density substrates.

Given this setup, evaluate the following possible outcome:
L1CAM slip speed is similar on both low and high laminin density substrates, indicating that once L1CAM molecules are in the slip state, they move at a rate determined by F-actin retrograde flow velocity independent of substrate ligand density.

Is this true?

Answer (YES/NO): NO